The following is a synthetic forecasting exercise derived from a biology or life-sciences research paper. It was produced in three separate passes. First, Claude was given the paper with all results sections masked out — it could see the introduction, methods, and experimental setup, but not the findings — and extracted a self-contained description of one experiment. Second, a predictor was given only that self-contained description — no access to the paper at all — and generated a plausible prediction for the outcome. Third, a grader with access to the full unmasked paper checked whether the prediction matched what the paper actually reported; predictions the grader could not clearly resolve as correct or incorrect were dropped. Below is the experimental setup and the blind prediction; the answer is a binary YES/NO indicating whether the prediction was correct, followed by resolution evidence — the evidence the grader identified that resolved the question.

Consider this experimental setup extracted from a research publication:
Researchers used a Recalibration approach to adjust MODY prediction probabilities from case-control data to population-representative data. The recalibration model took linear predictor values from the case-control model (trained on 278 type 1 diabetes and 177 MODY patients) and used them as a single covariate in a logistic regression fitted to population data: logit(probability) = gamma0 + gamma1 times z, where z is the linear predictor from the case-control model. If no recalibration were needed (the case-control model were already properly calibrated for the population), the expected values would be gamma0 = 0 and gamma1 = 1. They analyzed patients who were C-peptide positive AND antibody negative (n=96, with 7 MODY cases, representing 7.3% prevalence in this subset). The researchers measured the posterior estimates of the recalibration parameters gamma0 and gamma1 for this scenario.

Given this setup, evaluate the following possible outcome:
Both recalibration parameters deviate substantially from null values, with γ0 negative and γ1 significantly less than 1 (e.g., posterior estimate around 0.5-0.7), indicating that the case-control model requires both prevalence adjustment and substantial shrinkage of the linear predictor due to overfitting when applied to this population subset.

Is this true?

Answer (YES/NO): NO